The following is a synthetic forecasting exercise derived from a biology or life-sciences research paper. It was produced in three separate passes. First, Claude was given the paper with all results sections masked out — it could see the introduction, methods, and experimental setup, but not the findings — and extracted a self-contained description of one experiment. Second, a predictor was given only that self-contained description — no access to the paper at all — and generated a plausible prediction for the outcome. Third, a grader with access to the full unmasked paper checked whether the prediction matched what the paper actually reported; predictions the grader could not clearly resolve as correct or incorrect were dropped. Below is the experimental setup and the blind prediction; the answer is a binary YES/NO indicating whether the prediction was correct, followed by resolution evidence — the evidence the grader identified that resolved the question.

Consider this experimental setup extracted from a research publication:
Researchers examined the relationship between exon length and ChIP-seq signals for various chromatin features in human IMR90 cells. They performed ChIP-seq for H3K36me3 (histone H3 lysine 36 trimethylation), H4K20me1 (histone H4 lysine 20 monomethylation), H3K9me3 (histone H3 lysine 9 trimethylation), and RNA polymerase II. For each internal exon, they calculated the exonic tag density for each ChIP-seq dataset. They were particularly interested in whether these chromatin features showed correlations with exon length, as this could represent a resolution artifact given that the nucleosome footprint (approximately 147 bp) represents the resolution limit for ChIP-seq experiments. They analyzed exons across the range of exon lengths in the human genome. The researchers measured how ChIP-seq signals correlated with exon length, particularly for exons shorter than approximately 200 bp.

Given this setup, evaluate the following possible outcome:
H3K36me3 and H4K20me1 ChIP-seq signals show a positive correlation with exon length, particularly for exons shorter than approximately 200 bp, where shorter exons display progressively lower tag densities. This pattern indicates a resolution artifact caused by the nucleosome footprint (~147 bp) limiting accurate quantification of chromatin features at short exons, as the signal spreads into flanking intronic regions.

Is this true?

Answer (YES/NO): NO